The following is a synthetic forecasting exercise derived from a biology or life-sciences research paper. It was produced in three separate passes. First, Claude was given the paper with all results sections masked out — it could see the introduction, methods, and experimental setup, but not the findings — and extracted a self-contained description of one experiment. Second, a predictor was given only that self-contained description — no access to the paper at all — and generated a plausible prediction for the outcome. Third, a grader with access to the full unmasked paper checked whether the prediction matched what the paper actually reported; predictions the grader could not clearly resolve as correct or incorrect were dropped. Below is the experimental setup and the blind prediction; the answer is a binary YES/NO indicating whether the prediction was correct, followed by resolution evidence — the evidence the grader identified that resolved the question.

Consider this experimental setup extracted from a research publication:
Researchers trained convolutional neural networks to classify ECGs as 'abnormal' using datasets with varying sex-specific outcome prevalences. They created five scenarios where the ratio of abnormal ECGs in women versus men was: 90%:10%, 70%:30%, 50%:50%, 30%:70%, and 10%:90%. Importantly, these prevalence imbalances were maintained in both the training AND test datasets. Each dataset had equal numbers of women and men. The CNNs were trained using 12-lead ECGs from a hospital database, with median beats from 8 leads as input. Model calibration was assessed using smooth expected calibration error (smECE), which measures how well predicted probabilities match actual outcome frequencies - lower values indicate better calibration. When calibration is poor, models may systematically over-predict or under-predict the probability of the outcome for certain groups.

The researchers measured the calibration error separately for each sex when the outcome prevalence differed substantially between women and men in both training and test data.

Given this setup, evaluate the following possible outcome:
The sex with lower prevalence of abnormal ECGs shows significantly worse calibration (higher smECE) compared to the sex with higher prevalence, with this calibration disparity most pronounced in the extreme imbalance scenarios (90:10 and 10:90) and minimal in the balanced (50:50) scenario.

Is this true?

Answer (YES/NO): NO